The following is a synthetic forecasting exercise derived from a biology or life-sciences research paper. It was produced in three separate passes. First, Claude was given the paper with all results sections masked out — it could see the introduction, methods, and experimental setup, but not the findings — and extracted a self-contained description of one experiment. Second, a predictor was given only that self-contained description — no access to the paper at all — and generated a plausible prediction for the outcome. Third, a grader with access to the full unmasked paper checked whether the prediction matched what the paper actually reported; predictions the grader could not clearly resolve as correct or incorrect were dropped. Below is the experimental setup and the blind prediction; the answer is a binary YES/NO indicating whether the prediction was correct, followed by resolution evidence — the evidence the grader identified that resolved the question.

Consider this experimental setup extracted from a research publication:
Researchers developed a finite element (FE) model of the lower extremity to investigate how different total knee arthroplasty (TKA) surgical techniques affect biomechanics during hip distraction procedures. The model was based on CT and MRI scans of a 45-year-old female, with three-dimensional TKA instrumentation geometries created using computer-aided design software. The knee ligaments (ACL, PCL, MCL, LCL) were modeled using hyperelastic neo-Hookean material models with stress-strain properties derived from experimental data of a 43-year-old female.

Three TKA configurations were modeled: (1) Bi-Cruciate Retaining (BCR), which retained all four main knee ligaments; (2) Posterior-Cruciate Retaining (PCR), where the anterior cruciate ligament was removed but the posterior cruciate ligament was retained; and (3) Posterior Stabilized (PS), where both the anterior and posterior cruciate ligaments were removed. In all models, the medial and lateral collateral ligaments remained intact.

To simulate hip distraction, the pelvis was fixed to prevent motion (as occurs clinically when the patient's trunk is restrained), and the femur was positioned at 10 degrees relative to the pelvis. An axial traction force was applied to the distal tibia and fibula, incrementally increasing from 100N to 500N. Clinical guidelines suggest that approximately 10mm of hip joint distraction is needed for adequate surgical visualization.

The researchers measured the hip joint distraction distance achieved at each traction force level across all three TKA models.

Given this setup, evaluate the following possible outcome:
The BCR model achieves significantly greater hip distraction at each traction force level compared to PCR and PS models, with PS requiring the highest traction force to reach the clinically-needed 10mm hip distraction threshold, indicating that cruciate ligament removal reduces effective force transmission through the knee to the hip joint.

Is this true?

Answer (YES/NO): NO